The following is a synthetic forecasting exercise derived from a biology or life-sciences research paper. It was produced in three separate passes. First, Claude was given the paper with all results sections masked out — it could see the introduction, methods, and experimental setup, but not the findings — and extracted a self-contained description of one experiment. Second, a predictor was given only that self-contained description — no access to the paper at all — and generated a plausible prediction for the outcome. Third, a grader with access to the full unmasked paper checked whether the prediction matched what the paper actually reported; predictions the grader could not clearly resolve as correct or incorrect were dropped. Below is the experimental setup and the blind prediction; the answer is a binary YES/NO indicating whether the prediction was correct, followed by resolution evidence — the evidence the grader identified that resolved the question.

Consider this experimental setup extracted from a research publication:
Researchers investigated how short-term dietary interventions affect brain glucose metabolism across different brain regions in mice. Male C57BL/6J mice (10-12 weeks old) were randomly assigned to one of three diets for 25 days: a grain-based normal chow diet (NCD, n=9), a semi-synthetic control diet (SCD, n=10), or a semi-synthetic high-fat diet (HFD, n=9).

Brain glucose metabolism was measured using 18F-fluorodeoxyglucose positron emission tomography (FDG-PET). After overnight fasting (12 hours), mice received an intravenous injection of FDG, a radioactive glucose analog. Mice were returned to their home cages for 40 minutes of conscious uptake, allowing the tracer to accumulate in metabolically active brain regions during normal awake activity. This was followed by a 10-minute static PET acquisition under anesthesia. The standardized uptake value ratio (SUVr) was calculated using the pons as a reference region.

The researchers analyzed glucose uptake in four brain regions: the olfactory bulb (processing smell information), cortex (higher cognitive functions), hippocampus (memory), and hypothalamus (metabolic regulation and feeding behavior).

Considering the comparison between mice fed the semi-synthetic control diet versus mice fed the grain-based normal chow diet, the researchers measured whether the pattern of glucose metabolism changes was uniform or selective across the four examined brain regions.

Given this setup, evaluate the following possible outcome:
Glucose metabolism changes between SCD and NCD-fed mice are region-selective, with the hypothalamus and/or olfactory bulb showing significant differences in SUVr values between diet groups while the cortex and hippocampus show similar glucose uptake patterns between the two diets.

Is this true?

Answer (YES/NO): NO